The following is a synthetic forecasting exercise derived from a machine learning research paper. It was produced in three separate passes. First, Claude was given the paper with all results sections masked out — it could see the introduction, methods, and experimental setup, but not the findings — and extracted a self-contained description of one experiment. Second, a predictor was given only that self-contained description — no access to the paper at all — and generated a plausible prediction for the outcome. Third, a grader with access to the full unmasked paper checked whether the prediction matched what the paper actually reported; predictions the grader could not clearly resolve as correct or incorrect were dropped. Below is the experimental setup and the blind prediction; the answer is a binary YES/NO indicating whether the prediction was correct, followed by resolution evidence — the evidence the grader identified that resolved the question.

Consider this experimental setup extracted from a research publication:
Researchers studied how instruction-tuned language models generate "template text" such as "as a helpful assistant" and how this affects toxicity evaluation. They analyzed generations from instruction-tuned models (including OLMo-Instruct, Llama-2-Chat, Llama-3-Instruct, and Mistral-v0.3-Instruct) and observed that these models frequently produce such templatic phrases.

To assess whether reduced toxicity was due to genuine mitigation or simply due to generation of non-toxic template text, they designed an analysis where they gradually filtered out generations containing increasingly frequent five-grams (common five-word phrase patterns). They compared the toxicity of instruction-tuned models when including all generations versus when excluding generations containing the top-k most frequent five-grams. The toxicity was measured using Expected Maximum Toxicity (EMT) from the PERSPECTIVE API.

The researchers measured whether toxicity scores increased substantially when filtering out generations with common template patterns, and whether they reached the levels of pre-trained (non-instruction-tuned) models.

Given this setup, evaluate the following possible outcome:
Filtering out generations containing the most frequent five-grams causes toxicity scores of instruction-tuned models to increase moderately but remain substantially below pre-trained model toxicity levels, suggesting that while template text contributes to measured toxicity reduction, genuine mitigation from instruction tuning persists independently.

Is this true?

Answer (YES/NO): NO